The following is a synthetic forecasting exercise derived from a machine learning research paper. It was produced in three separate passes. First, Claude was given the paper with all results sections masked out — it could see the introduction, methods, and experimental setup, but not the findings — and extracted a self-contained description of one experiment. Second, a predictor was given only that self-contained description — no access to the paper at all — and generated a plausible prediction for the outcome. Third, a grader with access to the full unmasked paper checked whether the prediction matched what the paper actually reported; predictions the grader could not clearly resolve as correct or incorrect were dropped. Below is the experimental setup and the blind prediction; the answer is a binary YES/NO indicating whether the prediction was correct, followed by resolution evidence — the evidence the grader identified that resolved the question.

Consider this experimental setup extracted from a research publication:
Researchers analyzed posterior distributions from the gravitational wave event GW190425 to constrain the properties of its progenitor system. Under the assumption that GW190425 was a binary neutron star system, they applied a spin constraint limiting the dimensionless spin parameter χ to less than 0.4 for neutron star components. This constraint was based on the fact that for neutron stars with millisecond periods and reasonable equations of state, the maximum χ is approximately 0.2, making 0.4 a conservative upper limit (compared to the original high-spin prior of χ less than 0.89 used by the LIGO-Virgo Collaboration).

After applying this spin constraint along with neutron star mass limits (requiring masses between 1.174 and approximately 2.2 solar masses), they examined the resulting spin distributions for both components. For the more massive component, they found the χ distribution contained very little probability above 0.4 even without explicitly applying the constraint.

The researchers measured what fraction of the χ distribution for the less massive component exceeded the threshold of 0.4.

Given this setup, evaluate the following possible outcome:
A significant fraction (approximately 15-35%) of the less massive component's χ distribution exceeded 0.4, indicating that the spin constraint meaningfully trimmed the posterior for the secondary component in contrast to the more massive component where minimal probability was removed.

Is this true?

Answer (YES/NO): NO